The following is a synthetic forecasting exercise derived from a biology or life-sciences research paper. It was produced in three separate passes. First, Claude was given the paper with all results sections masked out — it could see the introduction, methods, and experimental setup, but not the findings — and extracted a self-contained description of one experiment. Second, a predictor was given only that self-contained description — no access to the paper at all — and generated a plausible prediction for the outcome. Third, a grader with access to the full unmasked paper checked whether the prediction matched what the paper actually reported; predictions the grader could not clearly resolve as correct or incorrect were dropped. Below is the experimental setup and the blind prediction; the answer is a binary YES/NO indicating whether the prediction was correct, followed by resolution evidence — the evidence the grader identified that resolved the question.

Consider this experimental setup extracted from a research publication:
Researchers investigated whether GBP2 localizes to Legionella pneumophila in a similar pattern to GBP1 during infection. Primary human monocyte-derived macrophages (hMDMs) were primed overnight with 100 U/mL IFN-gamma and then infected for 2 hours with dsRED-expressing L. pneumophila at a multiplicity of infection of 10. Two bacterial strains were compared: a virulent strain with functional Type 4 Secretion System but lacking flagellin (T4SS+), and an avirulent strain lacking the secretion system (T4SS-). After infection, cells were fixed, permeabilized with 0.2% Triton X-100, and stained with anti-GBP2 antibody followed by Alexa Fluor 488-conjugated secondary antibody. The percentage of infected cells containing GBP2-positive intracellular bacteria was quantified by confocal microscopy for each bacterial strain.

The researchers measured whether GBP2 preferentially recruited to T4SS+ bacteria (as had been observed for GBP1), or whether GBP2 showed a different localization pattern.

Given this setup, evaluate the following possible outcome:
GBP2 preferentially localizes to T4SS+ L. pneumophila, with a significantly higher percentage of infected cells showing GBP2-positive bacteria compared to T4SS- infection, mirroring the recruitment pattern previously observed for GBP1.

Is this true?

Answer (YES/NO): YES